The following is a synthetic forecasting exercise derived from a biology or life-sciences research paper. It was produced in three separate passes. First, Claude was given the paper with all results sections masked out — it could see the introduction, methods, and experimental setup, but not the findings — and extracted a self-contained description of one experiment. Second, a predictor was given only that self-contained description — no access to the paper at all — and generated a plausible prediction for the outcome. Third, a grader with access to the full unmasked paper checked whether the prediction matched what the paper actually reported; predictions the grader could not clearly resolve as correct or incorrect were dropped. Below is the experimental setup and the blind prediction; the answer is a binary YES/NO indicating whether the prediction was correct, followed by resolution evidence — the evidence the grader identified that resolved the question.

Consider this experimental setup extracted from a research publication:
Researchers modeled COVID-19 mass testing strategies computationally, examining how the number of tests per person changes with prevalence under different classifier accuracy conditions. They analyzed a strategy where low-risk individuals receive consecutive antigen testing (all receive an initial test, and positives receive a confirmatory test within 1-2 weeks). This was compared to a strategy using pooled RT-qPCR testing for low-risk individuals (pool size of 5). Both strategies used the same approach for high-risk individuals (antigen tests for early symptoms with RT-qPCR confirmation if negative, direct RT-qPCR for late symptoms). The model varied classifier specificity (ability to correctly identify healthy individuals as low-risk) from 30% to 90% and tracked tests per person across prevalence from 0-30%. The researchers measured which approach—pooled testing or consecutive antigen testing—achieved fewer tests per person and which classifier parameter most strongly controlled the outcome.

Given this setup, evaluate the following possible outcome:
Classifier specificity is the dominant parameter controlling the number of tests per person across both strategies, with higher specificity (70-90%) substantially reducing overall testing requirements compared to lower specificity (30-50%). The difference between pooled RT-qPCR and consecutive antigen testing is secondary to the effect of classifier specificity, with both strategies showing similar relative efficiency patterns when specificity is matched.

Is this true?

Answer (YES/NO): NO